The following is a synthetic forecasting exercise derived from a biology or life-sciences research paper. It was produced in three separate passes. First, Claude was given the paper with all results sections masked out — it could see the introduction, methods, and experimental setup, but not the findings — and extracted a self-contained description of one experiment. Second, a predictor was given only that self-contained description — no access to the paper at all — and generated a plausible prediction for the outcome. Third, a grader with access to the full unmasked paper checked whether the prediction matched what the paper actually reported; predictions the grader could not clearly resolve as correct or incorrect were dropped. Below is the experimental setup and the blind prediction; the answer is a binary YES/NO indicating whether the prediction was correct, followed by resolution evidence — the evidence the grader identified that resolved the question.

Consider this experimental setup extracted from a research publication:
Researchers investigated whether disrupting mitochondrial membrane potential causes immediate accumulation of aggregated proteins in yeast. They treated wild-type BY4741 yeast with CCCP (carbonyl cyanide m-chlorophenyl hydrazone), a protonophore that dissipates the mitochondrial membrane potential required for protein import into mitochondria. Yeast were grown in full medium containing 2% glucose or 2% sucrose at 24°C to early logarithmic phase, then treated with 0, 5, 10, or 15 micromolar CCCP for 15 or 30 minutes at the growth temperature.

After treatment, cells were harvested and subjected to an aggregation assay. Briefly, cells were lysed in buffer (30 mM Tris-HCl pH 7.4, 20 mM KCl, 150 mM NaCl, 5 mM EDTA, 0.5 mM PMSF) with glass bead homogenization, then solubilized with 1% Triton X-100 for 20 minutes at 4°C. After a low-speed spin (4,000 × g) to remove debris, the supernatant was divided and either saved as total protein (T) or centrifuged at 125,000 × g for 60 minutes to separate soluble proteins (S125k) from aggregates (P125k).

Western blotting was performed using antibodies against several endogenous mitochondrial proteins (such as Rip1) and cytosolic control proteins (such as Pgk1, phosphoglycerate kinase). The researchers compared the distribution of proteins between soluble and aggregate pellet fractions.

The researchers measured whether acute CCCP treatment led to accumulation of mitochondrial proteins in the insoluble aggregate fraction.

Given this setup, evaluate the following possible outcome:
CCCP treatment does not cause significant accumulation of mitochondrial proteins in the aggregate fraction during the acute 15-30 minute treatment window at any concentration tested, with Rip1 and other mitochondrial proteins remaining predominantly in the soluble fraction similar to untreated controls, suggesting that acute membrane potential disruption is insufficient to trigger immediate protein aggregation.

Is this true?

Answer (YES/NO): NO